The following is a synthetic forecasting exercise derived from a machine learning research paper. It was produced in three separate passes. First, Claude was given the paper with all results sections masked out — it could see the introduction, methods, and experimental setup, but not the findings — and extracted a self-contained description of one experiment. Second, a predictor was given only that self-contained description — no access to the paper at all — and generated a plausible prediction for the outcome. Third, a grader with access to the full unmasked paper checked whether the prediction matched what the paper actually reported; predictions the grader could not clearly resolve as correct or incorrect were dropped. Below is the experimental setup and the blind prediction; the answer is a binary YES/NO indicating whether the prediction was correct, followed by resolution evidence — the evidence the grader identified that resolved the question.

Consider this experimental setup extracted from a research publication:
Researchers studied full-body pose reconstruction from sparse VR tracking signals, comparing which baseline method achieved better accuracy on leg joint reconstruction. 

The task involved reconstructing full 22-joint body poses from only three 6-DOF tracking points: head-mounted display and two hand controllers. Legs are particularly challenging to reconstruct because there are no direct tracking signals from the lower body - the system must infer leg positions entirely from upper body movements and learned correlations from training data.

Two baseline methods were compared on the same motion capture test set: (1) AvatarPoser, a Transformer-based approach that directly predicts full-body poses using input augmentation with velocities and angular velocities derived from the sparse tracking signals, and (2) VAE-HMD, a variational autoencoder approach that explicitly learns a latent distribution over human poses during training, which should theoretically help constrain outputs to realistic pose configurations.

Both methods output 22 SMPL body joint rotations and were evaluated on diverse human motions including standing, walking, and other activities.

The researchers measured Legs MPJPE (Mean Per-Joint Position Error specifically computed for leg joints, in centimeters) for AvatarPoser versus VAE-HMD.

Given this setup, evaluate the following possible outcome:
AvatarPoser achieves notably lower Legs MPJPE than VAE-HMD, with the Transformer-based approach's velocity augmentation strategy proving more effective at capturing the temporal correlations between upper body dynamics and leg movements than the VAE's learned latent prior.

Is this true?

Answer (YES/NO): NO